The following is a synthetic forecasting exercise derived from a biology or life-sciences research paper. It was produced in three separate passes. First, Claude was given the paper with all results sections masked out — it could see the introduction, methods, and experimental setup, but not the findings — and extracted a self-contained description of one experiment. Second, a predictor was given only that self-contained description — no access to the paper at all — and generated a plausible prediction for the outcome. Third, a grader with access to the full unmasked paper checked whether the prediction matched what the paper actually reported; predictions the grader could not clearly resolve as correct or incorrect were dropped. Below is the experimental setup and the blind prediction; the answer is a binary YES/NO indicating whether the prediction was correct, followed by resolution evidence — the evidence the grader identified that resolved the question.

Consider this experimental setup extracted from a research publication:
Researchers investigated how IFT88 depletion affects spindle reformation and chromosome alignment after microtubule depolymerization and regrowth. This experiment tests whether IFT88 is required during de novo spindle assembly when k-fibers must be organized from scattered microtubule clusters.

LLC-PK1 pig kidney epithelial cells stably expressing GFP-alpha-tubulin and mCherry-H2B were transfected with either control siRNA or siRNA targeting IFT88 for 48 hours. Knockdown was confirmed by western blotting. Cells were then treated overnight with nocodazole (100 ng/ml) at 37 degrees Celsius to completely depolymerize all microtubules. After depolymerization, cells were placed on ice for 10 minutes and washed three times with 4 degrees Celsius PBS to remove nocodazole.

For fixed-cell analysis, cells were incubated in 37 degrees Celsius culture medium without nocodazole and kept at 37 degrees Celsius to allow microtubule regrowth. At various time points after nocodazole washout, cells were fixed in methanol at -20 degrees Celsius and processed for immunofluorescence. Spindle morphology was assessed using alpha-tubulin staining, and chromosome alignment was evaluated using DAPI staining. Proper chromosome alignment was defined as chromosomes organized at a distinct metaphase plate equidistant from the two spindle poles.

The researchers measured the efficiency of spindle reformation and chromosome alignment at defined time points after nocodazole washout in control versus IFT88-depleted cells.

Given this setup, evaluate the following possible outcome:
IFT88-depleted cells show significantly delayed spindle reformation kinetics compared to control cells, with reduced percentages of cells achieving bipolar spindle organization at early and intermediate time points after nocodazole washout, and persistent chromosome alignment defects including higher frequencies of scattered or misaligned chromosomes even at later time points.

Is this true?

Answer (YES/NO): YES